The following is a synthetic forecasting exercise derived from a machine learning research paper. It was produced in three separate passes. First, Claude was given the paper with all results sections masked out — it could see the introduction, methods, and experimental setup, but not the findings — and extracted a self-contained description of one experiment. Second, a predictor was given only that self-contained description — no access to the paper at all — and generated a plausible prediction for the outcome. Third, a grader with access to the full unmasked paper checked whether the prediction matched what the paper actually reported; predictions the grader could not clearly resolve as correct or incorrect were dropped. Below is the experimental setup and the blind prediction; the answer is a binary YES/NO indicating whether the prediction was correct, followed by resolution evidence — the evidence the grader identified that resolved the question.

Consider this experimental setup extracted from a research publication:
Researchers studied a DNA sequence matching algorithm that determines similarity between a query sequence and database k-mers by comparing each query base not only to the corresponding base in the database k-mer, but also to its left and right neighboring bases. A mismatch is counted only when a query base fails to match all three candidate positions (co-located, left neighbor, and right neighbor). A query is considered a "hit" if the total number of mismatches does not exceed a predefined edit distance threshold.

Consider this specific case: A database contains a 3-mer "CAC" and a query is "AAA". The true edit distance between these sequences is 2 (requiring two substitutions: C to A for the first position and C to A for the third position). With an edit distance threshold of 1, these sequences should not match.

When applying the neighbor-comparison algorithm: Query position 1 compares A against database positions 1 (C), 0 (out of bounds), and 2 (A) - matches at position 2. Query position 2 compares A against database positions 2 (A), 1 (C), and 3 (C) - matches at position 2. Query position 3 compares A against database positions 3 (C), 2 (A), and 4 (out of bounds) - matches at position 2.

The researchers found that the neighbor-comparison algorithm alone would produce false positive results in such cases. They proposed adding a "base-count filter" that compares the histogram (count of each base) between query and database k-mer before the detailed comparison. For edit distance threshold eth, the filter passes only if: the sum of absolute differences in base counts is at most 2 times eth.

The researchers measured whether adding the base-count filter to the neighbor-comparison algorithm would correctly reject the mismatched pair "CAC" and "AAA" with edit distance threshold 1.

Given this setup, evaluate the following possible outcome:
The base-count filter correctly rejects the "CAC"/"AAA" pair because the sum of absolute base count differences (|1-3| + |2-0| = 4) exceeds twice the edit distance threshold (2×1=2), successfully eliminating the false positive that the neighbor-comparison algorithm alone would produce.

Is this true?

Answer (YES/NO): YES